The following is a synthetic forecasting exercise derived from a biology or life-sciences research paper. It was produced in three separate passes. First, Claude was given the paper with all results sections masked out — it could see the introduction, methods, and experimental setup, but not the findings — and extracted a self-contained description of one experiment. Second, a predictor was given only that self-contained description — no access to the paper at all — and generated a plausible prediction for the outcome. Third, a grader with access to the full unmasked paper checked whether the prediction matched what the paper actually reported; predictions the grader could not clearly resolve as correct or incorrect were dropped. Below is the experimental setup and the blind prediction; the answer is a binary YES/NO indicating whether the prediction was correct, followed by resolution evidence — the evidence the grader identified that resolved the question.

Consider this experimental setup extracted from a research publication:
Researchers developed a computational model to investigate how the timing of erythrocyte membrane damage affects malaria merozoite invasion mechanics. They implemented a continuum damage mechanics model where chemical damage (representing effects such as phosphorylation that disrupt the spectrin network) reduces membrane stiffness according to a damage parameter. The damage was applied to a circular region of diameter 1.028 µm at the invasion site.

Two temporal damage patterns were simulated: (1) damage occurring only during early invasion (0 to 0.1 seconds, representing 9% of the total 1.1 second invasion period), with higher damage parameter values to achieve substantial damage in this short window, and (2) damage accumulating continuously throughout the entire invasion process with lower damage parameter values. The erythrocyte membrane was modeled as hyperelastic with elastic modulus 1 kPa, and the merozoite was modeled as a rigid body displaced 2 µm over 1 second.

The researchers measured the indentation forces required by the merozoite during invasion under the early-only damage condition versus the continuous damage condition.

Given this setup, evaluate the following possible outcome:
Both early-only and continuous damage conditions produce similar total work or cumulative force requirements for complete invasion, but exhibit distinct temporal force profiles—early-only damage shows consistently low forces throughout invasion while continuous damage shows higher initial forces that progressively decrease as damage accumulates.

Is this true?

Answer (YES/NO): NO